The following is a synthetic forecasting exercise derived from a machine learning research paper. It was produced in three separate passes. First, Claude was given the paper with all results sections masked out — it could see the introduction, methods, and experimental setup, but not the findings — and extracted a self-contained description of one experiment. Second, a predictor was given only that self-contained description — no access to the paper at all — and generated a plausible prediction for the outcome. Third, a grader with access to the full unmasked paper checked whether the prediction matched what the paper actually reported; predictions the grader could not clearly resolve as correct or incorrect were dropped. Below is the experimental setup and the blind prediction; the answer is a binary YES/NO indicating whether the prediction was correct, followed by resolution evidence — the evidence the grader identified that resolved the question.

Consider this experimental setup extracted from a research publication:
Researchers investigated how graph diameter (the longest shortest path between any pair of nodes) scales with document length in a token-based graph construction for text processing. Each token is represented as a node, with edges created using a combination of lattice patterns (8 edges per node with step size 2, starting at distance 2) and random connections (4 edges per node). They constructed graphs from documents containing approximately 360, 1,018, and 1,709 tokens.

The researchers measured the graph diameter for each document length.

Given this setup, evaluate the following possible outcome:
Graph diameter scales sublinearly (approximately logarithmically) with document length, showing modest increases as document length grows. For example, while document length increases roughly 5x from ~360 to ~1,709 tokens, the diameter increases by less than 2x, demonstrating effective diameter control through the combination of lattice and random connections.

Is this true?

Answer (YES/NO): YES